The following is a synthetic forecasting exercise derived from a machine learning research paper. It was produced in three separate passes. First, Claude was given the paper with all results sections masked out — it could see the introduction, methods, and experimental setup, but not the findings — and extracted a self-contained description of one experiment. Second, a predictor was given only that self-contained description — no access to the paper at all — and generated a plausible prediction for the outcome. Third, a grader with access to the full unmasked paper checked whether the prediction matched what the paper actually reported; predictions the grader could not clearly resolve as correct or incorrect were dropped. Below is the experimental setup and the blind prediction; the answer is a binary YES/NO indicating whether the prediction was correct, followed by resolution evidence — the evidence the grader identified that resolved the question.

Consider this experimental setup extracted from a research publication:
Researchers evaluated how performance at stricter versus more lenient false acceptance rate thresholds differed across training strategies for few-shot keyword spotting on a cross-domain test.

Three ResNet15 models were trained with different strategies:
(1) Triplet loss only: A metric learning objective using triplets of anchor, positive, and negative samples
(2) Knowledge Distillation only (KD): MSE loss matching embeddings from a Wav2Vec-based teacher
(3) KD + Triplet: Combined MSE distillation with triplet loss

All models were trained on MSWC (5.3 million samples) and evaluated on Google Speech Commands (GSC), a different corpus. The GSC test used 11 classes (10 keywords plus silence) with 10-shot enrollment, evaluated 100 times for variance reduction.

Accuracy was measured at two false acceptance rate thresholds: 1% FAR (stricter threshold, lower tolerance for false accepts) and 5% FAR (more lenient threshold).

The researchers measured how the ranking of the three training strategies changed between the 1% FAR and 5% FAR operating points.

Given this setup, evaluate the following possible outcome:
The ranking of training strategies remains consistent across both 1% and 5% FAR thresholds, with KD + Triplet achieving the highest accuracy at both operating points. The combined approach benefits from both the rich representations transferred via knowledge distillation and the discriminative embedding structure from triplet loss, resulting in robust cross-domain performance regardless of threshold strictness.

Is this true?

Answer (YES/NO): NO